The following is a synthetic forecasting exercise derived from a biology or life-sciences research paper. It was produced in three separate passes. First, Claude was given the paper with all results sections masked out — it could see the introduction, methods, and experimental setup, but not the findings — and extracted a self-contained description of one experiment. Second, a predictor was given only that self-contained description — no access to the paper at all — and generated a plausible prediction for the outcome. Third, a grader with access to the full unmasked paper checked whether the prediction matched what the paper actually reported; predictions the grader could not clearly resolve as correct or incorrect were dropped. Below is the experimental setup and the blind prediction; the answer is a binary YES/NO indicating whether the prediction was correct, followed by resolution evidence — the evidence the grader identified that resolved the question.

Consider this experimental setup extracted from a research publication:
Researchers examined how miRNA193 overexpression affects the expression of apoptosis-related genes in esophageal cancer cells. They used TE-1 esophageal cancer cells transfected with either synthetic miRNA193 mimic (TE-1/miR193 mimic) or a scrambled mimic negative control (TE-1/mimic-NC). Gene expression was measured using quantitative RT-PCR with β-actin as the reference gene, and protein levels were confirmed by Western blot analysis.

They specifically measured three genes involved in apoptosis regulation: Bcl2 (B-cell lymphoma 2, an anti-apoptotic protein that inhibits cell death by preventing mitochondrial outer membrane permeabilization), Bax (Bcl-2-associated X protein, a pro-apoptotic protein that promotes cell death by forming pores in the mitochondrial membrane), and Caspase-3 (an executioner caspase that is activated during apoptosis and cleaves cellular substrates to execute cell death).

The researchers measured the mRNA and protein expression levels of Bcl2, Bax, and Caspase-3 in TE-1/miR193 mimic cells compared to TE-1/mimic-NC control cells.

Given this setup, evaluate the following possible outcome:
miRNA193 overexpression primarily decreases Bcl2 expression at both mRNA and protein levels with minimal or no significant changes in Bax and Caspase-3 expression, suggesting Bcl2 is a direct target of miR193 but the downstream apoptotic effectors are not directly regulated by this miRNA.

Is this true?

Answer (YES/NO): NO